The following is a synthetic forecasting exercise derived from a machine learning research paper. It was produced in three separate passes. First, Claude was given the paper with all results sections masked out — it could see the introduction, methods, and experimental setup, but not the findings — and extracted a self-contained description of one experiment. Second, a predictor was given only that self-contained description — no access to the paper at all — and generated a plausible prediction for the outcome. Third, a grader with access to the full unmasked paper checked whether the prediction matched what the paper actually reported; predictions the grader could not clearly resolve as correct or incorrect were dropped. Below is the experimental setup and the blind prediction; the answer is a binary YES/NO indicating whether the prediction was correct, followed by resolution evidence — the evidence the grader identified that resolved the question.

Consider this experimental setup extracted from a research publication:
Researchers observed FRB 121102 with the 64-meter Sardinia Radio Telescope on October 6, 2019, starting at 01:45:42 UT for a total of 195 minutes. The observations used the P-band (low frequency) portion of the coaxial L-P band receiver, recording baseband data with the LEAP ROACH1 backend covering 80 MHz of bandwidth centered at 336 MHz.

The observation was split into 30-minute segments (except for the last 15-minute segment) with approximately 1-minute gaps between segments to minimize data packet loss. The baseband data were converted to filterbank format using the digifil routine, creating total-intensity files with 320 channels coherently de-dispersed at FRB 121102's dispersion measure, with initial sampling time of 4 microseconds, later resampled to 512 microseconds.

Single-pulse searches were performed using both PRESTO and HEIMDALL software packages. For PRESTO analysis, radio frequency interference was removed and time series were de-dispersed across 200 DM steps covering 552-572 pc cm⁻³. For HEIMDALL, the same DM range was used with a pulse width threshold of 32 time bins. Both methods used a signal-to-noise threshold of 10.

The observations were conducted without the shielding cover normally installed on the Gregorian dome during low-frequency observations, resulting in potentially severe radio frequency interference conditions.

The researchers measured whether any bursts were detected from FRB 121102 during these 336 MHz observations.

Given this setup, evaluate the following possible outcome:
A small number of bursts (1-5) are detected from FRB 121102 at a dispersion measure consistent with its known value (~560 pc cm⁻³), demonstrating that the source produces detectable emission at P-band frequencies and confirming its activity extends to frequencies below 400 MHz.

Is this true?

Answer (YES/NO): NO